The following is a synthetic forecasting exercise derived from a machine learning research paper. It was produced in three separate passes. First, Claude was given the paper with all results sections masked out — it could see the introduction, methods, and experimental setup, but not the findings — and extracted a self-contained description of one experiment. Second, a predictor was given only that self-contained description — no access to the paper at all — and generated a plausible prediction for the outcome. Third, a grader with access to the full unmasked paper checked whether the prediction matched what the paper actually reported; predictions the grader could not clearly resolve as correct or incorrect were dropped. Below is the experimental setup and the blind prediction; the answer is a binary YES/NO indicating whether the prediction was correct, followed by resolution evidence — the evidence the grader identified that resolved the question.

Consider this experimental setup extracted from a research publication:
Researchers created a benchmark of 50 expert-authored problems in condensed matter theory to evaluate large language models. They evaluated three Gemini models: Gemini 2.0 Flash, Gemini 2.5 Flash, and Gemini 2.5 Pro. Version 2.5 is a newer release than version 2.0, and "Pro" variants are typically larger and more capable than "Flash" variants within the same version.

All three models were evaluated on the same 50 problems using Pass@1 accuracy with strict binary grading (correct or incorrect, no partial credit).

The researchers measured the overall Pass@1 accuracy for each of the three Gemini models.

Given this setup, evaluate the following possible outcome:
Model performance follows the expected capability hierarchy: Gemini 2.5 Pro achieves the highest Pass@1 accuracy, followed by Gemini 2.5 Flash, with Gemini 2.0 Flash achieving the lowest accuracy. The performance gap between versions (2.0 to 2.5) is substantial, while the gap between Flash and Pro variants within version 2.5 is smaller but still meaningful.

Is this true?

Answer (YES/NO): NO